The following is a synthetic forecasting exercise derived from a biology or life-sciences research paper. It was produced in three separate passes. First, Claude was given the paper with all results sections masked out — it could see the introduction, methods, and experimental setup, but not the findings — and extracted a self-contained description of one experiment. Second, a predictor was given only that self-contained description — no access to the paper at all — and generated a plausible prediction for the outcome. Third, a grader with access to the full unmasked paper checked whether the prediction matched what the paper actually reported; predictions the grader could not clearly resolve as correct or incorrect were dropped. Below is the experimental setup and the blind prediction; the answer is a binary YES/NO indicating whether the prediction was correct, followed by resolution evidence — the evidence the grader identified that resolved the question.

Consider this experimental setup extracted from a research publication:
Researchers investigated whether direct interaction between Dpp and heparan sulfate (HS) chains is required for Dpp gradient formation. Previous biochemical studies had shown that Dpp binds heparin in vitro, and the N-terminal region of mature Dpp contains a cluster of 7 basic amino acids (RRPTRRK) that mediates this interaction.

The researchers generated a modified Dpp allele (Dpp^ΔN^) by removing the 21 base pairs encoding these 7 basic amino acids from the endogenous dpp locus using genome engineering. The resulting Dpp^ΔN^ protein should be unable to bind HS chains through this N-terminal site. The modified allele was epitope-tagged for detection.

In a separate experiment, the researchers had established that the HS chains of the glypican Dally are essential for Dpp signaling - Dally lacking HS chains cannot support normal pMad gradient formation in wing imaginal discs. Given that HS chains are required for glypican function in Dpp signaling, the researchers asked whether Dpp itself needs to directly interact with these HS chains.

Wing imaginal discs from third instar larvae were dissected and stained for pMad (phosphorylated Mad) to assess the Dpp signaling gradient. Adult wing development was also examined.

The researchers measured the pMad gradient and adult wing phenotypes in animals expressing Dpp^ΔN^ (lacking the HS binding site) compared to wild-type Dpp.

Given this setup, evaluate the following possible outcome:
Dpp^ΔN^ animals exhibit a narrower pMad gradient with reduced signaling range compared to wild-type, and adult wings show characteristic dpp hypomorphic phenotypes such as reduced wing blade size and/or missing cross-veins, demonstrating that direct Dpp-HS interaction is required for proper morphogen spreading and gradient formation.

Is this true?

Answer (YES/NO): NO